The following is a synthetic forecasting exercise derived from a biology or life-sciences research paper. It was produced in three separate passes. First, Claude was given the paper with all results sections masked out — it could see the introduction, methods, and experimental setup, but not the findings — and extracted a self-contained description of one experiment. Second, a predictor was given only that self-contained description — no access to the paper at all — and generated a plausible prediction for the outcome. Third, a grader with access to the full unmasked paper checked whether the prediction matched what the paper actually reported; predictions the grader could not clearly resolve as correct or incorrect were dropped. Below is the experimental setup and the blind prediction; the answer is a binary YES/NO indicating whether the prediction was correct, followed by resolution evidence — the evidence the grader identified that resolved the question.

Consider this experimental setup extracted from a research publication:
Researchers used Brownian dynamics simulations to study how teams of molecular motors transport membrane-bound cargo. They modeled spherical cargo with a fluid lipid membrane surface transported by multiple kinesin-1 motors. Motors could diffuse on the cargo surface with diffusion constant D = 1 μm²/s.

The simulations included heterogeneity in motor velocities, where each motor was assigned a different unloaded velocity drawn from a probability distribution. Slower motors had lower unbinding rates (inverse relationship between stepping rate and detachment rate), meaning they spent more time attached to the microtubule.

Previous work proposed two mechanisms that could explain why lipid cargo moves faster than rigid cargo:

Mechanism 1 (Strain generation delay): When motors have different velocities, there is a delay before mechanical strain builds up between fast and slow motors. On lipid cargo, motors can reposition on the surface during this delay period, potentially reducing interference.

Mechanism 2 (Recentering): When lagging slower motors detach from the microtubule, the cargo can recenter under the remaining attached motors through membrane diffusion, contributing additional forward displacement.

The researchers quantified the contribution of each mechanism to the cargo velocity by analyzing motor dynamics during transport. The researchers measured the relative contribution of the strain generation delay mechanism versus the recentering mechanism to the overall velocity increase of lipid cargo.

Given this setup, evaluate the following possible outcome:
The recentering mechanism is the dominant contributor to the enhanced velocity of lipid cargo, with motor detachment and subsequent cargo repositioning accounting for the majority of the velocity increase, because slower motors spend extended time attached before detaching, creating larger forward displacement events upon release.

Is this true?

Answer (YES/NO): NO